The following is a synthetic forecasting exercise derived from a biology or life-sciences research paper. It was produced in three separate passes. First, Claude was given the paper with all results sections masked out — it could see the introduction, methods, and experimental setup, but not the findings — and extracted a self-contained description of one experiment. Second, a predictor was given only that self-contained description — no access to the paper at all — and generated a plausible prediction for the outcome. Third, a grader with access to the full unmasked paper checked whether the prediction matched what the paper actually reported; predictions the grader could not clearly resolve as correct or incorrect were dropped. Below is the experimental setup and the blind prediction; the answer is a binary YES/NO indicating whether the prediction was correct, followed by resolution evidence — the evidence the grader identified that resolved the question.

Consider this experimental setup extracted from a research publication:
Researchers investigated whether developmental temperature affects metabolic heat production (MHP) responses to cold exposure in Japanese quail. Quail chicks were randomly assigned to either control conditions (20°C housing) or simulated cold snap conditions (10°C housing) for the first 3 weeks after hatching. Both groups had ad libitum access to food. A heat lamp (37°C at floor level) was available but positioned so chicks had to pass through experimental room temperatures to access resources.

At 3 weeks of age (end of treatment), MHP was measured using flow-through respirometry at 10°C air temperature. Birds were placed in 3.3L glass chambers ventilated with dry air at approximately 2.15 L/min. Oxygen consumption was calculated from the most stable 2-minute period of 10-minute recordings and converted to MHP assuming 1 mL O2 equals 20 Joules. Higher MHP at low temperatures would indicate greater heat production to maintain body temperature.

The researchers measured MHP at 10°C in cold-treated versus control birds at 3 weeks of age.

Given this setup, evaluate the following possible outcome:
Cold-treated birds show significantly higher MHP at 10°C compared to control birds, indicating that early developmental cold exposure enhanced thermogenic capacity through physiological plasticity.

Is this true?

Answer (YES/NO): NO